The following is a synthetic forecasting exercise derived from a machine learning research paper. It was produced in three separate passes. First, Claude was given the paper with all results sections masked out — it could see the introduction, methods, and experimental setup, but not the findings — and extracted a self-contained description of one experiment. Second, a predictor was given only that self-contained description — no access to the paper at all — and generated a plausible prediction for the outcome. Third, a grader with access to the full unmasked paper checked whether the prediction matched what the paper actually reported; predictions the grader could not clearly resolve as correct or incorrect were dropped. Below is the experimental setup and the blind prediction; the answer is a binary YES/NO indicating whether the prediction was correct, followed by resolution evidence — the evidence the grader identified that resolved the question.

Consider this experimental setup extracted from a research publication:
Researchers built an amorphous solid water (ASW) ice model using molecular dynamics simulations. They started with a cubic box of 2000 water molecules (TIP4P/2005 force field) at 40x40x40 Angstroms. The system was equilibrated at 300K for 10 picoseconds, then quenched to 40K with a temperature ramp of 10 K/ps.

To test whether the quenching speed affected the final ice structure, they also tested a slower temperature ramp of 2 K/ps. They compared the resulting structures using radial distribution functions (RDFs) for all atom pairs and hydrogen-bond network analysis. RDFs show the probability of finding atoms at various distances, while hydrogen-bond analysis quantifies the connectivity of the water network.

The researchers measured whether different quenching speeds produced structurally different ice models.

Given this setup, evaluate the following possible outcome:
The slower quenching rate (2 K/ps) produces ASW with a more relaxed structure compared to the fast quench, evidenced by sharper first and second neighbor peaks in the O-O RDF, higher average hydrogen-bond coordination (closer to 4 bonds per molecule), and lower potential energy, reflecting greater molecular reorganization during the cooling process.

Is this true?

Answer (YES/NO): NO